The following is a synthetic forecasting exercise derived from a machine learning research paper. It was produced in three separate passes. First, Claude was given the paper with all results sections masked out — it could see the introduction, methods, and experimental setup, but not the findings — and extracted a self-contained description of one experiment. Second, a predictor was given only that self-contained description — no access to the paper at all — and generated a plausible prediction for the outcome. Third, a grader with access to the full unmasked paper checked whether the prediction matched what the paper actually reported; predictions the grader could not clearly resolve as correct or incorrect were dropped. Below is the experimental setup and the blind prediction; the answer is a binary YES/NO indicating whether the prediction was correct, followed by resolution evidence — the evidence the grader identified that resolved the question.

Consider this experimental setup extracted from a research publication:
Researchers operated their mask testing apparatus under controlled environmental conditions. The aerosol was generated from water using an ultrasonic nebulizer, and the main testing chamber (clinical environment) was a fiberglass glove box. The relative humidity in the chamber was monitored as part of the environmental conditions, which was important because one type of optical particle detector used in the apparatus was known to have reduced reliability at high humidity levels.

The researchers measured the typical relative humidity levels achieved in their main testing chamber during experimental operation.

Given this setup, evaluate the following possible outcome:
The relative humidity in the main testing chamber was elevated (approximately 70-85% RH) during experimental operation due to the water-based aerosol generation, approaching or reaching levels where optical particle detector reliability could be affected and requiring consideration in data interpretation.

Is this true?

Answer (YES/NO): NO